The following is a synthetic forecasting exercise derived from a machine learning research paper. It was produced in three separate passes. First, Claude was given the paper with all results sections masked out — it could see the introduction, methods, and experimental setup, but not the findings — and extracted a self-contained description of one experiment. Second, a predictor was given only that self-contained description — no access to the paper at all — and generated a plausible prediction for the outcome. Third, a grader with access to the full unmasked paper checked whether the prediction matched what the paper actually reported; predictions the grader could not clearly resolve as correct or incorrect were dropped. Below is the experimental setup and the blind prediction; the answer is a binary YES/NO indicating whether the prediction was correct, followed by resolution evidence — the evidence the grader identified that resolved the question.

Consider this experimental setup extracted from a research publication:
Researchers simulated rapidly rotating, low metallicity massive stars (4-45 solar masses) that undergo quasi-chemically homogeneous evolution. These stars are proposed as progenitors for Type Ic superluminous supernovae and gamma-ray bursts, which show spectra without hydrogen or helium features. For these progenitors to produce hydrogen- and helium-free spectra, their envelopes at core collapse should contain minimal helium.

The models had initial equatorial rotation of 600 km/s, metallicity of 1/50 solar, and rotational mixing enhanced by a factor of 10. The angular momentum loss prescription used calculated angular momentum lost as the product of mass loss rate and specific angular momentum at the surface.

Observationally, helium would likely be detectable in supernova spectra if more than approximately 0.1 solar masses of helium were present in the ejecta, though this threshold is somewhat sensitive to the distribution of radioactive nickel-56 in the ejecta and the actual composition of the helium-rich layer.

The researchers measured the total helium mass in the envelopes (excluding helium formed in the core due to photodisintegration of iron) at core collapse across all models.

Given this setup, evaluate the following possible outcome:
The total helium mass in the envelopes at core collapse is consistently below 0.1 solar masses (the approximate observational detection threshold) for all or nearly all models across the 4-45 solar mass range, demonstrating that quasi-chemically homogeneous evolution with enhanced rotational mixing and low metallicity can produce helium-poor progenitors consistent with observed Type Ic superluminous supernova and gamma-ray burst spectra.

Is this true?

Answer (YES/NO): YES